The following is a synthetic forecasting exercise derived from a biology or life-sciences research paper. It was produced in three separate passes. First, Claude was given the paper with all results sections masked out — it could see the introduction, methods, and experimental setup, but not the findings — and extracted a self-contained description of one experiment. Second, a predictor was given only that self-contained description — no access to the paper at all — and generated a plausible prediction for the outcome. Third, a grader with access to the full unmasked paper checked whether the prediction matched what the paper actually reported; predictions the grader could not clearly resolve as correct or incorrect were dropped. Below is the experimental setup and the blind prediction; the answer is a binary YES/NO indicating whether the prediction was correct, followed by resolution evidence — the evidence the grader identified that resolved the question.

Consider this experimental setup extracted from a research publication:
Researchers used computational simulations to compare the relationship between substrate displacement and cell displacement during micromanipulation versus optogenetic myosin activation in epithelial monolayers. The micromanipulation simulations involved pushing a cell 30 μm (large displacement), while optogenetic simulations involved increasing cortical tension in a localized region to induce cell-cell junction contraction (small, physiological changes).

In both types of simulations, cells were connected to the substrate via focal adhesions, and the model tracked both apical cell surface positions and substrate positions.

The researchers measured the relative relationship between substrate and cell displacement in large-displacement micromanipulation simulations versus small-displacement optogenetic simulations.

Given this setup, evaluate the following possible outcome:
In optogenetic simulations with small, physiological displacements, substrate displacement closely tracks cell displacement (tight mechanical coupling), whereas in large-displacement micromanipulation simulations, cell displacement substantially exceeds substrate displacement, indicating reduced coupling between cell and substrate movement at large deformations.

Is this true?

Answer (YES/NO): NO